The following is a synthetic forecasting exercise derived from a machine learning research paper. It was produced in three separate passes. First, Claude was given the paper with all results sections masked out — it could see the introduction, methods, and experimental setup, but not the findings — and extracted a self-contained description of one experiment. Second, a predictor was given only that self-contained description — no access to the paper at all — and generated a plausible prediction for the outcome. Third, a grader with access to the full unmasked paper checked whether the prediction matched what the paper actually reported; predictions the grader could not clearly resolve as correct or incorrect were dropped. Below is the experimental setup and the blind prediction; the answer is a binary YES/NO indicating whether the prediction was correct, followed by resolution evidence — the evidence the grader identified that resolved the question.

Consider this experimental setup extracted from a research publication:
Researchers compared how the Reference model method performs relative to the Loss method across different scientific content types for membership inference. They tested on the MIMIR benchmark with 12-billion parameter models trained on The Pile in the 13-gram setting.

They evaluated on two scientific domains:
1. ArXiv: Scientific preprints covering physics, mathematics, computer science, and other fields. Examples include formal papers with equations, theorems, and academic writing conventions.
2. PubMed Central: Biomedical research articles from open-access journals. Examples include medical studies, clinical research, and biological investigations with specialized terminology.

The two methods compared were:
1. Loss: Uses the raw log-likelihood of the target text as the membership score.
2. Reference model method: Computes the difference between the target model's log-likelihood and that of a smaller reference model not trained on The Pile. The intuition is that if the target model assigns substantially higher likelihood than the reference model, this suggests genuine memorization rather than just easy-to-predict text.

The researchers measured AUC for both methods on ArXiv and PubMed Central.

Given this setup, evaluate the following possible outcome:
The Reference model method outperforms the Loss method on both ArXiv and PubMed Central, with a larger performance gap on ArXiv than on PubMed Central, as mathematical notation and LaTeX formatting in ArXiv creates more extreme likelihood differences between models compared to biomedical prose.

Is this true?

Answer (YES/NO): NO